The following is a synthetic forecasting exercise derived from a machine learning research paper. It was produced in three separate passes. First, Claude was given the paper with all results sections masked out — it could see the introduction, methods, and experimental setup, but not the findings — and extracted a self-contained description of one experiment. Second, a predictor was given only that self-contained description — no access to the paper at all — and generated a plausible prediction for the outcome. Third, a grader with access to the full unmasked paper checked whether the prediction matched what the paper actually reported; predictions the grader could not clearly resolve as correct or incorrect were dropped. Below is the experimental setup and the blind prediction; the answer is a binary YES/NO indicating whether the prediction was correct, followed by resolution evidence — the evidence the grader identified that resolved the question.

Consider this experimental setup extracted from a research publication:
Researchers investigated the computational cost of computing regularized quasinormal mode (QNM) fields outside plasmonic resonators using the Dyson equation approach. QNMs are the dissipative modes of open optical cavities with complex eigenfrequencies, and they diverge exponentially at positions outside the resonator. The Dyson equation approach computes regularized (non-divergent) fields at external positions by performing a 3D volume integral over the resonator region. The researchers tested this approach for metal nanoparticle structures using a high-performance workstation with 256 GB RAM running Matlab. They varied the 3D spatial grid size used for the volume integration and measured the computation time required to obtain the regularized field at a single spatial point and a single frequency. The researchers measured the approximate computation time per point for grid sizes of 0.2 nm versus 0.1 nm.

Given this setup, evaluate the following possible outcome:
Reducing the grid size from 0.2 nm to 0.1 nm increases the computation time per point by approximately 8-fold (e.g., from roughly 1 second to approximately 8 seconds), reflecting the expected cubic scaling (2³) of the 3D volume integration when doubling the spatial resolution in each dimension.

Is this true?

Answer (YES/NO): NO